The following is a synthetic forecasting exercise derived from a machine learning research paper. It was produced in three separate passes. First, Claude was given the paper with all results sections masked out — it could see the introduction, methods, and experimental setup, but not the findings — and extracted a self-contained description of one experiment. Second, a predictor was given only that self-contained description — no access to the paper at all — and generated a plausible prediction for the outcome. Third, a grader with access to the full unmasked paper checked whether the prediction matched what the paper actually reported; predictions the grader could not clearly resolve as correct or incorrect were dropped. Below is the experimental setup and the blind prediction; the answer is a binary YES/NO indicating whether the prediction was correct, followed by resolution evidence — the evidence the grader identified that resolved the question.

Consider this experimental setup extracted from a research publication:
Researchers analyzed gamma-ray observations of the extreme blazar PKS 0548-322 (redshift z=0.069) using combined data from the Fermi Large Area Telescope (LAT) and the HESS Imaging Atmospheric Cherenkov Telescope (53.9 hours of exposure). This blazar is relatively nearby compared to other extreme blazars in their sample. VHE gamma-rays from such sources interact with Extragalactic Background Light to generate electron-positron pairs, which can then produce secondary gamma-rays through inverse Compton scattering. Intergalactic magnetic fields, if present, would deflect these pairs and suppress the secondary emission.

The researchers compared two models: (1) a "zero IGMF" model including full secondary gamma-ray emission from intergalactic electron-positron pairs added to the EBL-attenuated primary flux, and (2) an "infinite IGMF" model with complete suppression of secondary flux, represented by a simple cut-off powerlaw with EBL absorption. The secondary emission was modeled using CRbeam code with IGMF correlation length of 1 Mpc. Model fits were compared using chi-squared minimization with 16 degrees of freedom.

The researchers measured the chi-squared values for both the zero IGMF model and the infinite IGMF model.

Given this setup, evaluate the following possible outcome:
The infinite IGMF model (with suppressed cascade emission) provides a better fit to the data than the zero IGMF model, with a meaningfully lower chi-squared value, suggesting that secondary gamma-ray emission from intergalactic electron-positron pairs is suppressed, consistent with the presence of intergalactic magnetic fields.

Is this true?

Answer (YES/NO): NO